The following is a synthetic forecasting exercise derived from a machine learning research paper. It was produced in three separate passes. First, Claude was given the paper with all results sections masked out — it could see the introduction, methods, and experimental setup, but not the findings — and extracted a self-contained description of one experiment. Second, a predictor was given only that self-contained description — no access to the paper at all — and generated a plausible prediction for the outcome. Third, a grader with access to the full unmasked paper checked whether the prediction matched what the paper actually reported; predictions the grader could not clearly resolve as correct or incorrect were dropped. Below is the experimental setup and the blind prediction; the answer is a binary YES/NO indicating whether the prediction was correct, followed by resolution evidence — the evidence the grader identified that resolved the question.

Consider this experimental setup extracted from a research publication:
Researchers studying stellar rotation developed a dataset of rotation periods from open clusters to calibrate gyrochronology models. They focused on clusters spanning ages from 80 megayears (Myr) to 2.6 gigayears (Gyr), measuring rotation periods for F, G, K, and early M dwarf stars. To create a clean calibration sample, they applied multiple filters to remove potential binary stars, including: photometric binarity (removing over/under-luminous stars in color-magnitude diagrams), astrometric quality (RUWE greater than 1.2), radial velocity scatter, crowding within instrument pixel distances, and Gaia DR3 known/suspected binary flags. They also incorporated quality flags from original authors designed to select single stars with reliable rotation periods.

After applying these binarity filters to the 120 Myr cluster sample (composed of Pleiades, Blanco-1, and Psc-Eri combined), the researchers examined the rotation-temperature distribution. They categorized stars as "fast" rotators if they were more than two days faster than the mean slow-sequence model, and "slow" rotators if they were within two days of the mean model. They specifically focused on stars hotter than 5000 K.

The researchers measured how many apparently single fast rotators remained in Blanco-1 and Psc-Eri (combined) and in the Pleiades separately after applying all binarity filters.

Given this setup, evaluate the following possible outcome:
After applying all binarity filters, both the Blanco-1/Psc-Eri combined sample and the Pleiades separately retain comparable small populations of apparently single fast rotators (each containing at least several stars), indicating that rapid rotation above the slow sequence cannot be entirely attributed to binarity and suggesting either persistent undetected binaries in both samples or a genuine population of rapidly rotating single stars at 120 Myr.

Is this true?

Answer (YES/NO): NO